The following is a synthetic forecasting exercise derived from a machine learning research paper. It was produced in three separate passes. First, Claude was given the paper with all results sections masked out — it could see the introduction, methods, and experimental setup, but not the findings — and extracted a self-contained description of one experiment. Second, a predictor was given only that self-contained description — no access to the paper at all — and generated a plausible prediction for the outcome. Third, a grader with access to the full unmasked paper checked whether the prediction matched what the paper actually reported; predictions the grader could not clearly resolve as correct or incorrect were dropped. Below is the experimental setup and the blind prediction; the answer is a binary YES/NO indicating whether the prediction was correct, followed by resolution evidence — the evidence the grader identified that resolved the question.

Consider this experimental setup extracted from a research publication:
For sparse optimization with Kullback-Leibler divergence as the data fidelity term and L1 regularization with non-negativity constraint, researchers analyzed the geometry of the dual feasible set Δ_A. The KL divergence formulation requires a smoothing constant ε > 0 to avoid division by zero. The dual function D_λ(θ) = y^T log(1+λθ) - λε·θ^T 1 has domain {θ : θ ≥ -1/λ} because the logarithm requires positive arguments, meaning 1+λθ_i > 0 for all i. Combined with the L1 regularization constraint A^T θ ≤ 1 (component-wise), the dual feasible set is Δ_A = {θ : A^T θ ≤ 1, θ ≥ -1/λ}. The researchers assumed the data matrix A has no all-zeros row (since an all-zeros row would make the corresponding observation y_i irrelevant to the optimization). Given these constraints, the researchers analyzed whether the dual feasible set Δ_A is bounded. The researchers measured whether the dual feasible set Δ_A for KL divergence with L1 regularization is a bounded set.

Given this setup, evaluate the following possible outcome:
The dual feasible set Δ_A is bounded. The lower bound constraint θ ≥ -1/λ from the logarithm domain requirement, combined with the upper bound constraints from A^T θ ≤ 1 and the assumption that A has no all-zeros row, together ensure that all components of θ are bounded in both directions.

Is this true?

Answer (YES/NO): YES